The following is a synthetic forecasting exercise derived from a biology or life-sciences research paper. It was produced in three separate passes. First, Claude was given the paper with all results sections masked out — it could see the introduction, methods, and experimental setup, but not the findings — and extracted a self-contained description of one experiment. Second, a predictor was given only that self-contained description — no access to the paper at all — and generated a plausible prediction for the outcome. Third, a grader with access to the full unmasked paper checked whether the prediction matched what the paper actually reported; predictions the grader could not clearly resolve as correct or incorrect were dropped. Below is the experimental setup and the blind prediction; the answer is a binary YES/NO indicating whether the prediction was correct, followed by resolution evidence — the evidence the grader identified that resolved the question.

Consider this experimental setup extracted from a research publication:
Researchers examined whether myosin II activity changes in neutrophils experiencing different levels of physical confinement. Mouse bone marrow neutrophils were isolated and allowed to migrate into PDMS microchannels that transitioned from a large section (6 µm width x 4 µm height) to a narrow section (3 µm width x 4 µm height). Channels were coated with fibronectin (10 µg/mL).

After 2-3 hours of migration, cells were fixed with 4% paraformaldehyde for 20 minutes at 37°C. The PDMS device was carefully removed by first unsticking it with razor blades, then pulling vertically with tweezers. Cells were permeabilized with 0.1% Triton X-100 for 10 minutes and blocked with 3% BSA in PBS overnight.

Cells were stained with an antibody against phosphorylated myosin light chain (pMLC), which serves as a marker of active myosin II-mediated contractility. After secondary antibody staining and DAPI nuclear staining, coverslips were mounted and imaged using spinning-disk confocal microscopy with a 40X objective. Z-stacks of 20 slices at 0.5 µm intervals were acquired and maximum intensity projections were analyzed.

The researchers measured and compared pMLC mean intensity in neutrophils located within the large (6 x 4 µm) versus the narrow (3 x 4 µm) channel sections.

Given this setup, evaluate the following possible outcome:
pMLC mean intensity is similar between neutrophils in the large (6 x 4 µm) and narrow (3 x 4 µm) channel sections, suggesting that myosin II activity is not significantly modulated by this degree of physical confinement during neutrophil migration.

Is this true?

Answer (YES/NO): NO